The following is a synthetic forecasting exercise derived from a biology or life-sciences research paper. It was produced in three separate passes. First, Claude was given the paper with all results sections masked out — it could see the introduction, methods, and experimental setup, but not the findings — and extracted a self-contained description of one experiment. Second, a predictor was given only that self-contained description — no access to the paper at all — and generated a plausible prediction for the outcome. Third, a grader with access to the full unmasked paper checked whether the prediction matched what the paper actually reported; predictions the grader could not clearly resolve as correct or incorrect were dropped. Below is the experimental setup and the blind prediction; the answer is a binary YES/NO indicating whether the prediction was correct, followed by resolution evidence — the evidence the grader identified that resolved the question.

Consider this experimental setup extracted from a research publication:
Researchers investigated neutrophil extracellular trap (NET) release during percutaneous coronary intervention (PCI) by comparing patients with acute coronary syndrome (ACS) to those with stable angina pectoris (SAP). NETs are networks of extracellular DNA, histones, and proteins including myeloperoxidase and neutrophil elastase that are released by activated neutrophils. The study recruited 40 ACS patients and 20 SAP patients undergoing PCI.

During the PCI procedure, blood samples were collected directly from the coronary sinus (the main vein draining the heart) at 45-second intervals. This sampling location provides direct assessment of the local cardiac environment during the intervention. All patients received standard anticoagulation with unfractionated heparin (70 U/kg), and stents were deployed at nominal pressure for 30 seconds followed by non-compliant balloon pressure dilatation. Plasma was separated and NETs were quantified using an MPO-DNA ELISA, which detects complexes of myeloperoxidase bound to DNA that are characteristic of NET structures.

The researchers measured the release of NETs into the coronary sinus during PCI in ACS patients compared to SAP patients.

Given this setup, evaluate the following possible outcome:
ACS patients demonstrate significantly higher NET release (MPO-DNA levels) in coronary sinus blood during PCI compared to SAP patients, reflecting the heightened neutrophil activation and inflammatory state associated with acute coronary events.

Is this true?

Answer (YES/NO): YES